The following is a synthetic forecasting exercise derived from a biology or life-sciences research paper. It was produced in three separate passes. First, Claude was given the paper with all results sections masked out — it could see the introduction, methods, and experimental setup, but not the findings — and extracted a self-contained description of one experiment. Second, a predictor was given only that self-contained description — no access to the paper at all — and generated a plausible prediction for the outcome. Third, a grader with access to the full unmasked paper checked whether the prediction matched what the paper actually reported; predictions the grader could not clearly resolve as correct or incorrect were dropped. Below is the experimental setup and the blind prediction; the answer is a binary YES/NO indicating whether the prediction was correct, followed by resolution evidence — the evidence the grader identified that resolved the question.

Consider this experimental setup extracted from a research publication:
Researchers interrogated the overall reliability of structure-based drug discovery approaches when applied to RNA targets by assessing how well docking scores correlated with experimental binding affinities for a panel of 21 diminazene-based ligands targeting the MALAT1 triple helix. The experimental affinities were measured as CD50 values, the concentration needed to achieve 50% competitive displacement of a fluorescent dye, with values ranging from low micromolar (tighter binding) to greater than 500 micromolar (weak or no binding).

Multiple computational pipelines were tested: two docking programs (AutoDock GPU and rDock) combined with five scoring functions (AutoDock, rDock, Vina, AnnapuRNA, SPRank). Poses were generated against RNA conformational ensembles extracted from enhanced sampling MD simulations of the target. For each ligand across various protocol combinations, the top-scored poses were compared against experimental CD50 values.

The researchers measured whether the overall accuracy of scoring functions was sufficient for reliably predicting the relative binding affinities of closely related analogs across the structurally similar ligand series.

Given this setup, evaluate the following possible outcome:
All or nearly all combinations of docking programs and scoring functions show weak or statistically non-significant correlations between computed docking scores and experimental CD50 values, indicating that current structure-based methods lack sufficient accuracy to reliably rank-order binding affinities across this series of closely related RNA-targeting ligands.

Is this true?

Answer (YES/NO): YES